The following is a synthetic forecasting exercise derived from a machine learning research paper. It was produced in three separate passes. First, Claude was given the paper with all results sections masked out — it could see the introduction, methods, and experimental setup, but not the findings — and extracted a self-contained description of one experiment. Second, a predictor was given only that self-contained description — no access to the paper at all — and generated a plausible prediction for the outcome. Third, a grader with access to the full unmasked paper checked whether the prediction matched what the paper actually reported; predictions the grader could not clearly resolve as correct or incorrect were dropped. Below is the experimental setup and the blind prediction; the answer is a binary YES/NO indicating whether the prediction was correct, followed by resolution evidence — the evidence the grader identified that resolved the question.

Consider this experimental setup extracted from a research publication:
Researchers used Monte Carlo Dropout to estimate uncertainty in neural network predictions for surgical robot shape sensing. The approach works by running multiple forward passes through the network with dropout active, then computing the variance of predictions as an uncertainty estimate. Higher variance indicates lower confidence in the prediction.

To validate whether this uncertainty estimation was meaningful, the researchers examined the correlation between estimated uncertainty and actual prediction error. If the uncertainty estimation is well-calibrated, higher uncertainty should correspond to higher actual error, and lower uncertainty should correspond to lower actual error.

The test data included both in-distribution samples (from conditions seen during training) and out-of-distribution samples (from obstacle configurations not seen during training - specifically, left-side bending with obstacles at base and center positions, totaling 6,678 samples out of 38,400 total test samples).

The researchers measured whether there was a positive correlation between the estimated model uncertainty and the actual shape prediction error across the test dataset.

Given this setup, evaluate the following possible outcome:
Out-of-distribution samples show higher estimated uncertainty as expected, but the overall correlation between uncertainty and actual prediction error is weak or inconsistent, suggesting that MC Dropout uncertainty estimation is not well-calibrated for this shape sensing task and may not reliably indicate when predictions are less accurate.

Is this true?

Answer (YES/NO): NO